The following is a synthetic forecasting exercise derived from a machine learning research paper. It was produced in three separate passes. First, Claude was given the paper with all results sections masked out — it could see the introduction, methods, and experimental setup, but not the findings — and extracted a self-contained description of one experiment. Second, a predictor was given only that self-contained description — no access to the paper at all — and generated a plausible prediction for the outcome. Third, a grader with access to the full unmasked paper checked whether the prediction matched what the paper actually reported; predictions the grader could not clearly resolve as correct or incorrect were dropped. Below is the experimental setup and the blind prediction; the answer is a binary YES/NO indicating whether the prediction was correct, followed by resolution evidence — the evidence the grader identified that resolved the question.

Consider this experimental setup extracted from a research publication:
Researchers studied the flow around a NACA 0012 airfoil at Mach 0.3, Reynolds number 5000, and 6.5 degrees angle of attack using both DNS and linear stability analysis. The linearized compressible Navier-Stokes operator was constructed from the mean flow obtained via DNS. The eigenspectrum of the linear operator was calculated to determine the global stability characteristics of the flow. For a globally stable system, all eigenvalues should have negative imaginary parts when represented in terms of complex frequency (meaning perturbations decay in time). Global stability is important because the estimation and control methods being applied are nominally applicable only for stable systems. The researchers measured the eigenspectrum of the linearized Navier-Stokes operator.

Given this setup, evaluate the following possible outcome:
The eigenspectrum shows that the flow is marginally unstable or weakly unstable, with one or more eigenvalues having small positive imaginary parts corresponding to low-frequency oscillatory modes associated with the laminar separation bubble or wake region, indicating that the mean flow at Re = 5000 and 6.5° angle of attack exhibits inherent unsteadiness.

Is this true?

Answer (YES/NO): NO